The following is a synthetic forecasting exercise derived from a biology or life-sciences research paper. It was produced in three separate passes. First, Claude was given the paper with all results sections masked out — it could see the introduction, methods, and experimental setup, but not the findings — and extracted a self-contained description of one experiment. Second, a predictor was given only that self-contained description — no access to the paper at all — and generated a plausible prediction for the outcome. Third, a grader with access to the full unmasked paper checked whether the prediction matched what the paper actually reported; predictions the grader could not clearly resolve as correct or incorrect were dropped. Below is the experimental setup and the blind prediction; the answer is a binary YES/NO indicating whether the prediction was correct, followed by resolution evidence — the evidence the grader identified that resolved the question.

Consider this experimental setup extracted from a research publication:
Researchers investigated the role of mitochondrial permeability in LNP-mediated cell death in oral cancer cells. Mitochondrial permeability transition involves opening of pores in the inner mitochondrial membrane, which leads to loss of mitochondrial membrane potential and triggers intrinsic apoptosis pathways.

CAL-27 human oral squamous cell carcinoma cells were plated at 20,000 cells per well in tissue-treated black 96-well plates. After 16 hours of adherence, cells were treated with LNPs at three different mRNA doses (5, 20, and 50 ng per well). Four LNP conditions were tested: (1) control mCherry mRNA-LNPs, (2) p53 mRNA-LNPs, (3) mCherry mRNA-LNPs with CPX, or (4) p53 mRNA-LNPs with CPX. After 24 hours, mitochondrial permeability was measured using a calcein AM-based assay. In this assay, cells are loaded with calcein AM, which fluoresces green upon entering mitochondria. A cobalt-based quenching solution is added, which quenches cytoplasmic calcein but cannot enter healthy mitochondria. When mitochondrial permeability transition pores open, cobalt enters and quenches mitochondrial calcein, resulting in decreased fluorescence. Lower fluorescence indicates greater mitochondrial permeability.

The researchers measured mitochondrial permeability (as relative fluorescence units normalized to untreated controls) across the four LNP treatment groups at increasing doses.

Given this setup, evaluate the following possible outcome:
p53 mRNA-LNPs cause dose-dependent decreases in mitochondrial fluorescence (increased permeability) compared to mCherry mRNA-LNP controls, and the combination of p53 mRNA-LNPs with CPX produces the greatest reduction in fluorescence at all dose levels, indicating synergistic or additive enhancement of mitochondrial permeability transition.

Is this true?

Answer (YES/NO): NO